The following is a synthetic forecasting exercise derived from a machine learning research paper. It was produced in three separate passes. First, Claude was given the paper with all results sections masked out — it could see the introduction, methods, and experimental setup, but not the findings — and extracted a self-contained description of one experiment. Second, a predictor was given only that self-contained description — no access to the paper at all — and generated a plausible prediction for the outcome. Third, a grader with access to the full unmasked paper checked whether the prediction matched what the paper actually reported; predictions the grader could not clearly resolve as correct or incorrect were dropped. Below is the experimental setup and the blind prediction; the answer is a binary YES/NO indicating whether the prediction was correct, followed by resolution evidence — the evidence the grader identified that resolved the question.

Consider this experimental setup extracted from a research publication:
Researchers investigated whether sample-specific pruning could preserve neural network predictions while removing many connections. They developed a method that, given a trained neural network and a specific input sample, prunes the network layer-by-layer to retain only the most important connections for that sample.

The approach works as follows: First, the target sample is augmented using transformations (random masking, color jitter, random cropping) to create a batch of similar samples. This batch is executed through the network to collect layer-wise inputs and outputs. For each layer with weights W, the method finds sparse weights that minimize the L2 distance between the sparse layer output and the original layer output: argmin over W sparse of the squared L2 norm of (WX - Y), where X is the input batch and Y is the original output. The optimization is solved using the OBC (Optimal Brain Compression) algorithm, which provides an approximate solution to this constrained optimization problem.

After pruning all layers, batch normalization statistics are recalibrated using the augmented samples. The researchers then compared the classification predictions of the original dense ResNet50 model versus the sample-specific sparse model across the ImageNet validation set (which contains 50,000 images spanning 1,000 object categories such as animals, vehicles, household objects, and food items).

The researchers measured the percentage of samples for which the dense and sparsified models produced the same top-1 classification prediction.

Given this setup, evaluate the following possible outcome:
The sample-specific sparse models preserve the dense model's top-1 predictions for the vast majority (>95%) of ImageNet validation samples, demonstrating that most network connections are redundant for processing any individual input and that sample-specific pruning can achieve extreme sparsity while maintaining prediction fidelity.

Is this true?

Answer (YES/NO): YES